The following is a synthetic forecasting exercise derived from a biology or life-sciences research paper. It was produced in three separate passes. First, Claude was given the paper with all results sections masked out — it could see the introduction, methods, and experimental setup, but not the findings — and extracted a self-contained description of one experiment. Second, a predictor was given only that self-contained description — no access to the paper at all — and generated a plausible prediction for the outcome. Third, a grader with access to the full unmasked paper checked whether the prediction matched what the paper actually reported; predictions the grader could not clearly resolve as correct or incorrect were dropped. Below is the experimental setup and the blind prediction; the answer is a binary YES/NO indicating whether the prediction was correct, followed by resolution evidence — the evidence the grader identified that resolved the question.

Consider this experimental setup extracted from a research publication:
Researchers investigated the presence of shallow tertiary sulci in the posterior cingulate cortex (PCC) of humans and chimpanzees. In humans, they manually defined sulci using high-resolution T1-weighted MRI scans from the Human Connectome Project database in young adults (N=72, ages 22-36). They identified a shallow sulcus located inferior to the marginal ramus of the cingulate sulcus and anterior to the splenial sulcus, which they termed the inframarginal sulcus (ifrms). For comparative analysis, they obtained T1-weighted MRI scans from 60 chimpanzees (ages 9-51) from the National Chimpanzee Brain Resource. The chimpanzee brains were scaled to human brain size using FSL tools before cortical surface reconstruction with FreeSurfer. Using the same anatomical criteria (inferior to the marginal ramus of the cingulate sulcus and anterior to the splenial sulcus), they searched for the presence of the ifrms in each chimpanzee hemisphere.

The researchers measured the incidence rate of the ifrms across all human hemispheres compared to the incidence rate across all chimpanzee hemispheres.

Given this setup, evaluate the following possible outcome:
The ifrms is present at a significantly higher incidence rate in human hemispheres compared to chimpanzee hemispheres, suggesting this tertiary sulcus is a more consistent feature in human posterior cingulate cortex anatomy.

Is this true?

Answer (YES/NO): YES